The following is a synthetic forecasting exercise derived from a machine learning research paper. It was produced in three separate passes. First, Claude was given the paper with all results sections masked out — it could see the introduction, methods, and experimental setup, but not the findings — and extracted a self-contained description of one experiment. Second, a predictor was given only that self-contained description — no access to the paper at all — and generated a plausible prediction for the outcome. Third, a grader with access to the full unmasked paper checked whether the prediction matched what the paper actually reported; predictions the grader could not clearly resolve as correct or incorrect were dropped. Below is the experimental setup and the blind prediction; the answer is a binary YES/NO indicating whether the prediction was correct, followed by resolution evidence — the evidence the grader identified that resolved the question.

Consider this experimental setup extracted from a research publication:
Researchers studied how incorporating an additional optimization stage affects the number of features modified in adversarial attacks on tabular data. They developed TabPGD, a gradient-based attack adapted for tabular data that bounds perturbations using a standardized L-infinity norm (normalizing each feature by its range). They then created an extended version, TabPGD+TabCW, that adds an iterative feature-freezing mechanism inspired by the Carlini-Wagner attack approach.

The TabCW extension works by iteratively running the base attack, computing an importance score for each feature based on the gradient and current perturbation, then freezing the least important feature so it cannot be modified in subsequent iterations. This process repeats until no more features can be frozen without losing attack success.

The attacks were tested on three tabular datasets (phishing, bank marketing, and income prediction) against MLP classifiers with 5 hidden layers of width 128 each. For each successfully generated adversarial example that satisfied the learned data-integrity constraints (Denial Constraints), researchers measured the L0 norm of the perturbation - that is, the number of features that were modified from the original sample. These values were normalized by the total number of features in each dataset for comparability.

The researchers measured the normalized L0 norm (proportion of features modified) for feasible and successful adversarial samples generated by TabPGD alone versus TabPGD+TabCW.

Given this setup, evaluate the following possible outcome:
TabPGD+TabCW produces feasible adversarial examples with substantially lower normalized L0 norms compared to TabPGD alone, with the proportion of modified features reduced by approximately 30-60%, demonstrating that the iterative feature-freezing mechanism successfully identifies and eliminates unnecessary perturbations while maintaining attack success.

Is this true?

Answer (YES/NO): NO